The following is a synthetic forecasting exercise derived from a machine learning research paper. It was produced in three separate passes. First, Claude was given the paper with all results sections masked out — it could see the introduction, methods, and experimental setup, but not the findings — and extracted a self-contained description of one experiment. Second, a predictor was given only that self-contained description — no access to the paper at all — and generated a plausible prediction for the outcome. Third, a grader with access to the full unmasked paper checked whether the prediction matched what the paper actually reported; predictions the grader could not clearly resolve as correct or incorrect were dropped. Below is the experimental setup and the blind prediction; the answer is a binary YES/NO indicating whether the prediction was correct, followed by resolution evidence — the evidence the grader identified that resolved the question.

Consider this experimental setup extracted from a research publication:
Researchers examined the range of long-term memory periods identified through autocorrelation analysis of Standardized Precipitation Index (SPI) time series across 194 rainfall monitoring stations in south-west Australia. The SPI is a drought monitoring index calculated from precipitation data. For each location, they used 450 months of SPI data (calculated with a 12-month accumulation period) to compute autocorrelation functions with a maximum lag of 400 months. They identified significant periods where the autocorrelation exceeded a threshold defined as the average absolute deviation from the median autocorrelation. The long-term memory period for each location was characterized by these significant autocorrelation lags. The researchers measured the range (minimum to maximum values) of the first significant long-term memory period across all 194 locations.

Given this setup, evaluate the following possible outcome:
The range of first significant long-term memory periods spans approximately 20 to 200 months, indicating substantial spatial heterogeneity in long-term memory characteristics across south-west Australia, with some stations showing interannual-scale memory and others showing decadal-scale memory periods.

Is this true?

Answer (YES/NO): NO